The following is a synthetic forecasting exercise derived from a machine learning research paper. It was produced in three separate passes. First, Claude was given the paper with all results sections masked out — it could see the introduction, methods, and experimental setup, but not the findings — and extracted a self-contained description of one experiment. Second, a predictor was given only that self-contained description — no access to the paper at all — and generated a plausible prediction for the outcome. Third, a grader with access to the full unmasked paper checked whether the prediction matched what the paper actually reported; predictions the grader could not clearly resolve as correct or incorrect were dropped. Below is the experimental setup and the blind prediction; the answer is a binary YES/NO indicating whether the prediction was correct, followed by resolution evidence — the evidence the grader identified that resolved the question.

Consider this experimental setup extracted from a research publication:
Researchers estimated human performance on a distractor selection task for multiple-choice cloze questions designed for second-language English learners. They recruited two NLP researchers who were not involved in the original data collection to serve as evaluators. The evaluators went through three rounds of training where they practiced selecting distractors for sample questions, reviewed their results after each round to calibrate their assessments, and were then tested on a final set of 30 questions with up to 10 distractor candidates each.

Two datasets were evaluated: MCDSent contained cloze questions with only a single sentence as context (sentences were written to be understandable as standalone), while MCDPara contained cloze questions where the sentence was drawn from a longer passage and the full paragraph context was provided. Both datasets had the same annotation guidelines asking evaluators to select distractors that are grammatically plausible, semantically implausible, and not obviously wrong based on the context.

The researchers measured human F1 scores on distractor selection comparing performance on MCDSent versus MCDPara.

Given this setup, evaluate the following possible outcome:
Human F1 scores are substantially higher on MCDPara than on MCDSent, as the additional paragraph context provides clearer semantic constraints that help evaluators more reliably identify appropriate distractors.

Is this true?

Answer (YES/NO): NO